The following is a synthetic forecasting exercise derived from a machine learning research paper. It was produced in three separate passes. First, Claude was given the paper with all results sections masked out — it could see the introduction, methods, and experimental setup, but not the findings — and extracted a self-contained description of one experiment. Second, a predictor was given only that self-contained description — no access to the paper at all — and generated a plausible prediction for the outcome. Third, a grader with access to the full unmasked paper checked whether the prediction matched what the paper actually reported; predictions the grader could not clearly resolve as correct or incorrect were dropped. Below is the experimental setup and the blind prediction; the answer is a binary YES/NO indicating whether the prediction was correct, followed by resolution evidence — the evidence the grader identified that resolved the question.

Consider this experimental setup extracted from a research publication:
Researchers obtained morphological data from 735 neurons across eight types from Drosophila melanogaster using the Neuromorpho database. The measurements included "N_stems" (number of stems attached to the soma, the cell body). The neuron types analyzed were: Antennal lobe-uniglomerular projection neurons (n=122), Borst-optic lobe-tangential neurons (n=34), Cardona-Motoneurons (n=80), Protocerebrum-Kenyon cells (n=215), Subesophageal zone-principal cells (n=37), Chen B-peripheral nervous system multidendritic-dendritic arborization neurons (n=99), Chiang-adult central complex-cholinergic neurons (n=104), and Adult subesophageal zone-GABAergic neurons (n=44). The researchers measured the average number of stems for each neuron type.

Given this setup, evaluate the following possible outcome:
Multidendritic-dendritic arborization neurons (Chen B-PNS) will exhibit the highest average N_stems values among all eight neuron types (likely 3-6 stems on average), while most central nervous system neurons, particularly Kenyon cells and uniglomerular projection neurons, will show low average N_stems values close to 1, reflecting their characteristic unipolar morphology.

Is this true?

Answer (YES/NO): NO